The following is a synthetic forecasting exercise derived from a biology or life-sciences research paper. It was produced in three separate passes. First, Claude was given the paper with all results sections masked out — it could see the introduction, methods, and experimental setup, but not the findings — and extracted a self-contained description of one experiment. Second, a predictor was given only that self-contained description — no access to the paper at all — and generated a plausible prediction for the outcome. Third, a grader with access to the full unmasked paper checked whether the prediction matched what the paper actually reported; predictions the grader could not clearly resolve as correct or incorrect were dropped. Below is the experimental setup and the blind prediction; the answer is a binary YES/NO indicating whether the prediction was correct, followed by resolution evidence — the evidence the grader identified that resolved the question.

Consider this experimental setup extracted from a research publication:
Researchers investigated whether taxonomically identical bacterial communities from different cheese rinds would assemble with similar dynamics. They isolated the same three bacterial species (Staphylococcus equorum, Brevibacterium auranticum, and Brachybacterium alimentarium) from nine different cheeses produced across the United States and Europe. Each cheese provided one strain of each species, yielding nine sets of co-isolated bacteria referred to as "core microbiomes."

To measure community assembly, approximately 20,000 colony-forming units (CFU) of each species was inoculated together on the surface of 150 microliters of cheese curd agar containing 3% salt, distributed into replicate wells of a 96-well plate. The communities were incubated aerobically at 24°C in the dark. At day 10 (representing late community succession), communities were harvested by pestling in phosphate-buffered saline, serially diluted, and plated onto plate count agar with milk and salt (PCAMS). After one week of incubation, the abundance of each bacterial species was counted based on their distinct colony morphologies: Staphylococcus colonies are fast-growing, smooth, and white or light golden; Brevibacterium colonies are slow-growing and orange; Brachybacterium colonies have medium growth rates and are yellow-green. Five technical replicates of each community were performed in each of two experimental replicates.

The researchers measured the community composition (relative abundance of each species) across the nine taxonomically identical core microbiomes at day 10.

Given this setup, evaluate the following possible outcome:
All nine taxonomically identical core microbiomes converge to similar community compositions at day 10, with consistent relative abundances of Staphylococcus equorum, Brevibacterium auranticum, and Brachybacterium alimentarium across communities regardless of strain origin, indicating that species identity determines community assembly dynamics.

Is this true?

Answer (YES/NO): NO